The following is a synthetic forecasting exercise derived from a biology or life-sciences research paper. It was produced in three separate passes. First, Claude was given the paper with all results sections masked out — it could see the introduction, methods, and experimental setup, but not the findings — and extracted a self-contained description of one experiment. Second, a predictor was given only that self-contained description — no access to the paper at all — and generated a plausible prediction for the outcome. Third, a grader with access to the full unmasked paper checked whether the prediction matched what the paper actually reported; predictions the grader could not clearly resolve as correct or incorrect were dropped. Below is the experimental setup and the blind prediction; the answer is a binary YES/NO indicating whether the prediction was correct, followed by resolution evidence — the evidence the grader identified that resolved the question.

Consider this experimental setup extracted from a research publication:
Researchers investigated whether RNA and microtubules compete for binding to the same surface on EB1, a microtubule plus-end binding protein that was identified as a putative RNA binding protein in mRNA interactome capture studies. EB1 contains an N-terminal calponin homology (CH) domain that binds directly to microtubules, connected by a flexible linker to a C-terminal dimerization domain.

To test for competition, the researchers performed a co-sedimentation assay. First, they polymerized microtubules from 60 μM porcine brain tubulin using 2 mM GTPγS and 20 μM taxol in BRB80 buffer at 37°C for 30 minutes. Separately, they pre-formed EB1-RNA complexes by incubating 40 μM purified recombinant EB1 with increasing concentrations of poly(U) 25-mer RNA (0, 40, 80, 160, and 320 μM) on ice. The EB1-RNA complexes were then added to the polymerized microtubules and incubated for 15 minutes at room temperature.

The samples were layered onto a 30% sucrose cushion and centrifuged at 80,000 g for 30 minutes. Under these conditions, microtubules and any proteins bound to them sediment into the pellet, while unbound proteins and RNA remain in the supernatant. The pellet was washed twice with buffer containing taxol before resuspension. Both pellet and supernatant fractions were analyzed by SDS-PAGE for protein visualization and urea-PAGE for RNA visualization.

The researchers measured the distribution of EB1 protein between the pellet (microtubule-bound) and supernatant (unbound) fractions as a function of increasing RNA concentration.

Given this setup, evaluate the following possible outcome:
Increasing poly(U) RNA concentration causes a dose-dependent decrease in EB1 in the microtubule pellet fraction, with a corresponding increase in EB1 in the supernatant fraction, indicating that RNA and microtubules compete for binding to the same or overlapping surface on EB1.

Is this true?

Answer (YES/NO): YES